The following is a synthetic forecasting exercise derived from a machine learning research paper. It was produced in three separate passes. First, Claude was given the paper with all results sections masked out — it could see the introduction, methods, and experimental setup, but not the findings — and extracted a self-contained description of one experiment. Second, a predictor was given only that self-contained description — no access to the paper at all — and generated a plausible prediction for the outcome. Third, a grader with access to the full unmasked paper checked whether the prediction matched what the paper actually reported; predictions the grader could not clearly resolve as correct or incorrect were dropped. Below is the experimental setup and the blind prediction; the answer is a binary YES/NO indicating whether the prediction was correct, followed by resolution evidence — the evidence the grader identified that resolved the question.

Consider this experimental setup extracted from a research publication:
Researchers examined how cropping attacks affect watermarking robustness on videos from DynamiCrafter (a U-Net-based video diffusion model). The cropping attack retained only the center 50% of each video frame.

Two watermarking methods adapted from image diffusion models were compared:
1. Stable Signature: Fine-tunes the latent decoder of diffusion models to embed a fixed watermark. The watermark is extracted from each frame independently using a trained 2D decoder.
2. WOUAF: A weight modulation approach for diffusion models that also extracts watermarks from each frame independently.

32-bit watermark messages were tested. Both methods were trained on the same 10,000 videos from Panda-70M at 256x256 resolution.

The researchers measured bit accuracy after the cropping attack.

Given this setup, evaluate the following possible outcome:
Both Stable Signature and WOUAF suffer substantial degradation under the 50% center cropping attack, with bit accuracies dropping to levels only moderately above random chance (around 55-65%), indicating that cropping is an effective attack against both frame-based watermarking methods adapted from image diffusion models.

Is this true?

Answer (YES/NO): NO